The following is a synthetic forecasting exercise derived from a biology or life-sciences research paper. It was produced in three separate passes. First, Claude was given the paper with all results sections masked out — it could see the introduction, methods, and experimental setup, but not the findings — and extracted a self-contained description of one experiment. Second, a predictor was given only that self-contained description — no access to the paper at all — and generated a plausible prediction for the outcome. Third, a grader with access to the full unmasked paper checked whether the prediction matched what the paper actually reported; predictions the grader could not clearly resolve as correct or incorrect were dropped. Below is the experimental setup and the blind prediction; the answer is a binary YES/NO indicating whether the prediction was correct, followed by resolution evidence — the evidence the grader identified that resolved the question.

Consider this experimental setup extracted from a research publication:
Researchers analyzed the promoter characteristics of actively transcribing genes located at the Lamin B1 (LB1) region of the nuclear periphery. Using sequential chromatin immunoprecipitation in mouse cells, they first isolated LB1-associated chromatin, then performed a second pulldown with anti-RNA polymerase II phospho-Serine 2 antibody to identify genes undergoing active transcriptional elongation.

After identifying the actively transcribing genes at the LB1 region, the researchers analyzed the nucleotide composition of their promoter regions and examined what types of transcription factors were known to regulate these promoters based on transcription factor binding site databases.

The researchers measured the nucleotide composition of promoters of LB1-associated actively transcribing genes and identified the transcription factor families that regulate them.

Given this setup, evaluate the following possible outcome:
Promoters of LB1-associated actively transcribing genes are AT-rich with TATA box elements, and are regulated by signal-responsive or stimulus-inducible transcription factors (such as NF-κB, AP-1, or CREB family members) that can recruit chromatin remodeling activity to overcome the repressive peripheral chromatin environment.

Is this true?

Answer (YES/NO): NO